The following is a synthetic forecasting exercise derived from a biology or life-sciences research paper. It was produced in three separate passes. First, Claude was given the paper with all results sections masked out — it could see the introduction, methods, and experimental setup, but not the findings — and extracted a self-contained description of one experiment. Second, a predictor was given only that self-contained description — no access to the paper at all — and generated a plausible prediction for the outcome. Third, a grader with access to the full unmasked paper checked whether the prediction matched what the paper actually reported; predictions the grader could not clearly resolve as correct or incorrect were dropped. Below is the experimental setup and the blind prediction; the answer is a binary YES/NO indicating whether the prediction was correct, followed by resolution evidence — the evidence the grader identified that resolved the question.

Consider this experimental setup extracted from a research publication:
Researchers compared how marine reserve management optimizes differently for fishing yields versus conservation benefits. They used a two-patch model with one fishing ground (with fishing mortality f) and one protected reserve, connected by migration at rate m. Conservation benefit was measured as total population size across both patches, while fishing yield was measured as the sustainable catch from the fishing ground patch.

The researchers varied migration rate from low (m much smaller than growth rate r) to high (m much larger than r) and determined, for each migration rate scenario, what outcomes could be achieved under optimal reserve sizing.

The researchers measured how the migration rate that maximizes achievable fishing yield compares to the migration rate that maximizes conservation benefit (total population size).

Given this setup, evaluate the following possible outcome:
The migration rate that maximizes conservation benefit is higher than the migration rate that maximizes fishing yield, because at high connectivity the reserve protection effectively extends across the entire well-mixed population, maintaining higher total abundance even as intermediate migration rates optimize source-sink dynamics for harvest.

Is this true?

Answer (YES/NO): NO